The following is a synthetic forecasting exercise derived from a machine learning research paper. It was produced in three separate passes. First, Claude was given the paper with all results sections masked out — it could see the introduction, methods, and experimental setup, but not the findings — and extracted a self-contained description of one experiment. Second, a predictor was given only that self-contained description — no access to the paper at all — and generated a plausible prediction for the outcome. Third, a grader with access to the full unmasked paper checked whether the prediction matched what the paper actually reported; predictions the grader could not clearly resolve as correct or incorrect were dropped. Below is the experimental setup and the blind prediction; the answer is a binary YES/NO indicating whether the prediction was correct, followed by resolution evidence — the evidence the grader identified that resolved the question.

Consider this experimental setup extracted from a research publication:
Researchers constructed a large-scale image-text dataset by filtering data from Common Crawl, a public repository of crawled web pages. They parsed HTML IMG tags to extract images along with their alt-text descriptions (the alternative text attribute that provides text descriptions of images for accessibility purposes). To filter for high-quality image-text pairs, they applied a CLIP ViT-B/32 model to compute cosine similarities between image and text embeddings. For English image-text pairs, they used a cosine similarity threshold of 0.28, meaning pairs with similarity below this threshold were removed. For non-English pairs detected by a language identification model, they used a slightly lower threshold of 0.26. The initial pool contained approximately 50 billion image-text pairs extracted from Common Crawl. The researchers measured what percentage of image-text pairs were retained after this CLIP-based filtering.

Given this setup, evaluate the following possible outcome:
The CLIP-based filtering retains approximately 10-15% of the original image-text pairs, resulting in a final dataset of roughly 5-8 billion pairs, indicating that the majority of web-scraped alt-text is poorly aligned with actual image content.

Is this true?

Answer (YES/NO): YES